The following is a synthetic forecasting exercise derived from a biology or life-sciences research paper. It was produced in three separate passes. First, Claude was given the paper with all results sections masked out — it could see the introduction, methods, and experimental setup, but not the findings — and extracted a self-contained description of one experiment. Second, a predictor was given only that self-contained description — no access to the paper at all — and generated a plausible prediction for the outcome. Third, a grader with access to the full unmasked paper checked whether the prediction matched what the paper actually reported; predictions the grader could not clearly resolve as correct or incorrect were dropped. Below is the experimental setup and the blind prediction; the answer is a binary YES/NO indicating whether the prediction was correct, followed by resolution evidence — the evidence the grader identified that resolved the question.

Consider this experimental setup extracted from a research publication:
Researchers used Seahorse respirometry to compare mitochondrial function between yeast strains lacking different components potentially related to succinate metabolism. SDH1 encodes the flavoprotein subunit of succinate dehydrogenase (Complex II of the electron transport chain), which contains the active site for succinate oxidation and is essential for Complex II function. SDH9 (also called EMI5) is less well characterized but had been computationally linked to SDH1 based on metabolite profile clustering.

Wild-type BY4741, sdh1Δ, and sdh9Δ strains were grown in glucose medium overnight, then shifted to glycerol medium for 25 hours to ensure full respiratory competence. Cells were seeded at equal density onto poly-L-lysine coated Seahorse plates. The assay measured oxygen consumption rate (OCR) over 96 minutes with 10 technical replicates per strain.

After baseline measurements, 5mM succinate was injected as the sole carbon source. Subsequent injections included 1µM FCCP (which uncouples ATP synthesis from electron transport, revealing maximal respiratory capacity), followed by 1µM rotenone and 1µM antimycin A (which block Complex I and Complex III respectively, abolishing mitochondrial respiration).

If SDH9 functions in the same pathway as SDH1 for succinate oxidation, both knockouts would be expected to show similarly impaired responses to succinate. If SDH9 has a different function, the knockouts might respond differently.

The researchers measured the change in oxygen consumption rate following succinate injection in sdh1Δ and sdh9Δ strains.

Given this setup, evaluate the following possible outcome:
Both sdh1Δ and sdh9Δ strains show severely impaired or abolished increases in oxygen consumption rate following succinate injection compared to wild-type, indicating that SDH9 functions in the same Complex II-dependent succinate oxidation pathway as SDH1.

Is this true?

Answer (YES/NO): NO